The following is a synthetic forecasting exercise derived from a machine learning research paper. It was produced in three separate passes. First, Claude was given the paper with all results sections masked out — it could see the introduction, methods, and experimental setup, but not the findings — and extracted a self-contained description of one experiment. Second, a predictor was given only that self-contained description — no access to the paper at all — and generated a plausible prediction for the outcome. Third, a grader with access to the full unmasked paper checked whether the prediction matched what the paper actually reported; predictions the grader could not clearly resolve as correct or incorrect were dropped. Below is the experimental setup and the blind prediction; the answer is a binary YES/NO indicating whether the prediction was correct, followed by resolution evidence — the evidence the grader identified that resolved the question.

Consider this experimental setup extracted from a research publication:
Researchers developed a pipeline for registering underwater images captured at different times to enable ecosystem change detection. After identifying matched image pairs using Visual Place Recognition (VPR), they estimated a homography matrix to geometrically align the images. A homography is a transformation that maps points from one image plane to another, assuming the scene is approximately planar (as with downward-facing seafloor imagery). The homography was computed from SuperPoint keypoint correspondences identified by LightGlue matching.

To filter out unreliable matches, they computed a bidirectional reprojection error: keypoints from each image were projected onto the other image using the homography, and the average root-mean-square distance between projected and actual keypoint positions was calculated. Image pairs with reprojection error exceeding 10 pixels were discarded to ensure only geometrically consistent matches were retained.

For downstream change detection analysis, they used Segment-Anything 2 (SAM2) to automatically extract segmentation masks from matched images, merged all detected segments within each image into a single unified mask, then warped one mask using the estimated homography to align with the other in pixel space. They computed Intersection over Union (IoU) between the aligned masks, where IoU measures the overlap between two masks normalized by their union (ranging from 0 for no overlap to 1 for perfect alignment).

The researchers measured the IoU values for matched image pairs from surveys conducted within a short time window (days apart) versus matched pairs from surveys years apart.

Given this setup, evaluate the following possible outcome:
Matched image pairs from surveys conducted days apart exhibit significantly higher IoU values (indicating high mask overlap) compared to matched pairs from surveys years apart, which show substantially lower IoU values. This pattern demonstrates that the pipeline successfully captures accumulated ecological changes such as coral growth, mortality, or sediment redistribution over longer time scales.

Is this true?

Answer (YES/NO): NO